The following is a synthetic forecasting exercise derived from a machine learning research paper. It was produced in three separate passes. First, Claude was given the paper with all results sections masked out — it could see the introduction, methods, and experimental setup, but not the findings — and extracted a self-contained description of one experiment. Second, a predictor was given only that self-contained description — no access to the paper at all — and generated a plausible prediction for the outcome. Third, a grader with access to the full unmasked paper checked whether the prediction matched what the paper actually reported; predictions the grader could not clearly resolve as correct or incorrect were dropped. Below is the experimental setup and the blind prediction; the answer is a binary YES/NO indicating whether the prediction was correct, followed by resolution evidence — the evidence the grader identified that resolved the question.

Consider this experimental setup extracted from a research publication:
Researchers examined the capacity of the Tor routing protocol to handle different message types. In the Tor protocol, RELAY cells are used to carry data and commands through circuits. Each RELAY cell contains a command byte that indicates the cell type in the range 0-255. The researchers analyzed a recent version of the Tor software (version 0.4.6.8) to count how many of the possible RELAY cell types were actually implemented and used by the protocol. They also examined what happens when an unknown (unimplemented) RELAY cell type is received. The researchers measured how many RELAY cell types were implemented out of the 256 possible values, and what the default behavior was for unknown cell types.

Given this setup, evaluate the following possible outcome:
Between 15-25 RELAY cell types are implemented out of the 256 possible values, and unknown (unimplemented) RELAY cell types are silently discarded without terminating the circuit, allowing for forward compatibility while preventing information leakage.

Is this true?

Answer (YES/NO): NO